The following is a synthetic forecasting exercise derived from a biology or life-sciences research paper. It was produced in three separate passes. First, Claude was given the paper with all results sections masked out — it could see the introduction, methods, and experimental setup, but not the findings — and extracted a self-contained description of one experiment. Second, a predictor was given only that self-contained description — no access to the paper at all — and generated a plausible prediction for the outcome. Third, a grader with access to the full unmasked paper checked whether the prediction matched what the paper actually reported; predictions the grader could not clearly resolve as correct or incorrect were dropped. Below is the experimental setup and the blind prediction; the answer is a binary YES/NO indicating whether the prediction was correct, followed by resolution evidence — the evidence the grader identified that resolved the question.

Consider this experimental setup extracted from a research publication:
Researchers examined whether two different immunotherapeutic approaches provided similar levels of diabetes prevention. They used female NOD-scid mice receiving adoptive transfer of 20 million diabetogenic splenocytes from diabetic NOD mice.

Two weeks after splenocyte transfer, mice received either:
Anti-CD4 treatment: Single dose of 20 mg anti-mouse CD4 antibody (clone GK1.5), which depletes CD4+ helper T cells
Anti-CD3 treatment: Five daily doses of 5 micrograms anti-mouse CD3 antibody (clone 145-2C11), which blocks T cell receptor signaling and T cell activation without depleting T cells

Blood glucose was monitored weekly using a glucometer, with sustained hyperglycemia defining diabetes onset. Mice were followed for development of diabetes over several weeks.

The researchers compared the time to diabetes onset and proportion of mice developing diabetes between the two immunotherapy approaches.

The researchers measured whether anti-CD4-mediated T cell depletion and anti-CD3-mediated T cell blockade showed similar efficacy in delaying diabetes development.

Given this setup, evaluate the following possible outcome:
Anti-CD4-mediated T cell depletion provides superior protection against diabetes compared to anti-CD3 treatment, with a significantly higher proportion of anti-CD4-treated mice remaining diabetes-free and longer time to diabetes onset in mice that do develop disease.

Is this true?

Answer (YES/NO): NO